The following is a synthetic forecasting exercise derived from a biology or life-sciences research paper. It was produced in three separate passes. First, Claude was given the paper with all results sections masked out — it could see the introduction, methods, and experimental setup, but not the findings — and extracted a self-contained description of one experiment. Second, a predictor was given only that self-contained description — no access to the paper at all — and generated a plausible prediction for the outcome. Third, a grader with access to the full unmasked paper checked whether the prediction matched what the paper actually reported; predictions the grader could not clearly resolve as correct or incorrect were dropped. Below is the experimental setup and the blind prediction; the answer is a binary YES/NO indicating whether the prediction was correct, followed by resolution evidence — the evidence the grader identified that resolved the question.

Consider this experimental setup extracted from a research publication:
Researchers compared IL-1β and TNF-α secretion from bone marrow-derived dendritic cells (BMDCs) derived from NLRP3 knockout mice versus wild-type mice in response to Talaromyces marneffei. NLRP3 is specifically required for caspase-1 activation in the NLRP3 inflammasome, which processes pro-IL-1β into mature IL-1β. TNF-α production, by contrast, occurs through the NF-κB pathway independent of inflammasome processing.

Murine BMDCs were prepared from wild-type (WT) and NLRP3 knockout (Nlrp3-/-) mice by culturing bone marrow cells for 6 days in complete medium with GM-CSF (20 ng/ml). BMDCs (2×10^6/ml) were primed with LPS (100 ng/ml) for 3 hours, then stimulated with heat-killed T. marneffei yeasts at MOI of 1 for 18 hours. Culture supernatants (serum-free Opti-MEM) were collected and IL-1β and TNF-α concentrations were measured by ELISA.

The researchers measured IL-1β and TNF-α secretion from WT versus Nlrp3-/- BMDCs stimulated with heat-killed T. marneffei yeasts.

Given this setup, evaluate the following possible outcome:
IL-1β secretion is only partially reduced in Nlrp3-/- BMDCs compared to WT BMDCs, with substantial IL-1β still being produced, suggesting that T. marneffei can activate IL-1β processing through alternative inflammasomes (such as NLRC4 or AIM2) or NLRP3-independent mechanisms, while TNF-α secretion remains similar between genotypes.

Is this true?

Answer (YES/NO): NO